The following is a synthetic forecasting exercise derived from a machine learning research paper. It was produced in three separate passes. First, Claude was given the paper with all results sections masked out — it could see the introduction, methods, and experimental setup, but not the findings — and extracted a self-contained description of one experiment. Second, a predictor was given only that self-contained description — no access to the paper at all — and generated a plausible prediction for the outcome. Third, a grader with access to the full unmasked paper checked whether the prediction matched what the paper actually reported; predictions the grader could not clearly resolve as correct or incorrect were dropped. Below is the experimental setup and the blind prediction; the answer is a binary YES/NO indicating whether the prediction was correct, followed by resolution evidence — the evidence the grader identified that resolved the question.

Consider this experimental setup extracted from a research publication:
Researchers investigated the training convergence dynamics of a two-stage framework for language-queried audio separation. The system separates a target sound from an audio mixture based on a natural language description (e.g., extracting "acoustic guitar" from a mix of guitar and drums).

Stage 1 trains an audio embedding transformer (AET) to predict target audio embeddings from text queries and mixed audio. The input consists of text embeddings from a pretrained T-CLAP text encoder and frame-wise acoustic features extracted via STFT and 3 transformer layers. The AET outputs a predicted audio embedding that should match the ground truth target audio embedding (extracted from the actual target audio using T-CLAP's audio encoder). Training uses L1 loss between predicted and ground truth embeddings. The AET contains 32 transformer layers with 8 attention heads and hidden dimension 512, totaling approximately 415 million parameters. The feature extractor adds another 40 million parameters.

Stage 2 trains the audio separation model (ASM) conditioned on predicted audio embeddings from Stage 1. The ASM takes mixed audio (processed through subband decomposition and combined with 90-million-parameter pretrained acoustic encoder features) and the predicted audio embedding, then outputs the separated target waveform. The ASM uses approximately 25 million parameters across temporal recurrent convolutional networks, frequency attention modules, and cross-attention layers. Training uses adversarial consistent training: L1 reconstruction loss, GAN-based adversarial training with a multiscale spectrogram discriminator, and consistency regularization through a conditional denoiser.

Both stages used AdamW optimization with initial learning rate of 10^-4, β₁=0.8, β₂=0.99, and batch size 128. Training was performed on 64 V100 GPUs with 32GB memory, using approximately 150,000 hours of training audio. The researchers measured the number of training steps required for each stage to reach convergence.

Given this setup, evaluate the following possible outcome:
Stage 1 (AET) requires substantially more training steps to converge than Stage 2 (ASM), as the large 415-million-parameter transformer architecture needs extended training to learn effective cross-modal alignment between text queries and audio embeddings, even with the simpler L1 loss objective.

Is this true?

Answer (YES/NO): NO